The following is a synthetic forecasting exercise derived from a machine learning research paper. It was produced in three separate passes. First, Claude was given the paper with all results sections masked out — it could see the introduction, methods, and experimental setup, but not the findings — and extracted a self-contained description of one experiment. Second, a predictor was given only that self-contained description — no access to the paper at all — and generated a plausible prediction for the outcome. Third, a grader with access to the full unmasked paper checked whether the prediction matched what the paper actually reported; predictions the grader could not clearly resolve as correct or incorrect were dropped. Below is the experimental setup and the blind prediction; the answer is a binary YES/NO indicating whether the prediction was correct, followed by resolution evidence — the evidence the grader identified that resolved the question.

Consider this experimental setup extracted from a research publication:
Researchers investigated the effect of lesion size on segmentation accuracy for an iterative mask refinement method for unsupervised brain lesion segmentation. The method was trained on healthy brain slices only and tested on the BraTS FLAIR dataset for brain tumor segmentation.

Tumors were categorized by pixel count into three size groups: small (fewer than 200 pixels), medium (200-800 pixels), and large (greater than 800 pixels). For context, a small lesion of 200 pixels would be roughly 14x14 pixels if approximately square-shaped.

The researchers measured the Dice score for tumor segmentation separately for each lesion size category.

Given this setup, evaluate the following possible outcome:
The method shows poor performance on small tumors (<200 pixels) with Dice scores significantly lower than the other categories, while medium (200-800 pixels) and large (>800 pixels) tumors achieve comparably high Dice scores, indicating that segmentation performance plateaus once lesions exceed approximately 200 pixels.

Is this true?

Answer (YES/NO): YES